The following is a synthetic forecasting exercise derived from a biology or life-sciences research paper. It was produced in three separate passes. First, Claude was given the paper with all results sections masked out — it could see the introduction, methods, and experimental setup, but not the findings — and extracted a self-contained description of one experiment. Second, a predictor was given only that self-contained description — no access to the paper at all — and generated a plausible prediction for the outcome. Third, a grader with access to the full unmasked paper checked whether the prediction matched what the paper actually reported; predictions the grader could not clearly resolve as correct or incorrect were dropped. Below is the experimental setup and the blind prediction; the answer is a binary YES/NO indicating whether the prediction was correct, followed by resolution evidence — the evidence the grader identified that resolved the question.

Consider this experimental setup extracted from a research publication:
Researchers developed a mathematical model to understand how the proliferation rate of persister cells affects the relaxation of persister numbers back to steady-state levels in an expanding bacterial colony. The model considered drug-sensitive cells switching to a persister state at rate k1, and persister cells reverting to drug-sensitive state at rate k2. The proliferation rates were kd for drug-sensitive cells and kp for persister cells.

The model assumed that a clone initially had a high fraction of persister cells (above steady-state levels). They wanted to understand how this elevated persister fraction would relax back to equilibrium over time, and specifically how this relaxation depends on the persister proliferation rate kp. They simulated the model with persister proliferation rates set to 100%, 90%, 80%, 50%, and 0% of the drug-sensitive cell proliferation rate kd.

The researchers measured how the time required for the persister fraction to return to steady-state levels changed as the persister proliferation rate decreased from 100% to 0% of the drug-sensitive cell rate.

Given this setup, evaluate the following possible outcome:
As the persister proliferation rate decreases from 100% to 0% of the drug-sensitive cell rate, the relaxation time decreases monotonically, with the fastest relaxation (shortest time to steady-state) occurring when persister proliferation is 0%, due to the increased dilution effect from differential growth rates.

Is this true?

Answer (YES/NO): YES